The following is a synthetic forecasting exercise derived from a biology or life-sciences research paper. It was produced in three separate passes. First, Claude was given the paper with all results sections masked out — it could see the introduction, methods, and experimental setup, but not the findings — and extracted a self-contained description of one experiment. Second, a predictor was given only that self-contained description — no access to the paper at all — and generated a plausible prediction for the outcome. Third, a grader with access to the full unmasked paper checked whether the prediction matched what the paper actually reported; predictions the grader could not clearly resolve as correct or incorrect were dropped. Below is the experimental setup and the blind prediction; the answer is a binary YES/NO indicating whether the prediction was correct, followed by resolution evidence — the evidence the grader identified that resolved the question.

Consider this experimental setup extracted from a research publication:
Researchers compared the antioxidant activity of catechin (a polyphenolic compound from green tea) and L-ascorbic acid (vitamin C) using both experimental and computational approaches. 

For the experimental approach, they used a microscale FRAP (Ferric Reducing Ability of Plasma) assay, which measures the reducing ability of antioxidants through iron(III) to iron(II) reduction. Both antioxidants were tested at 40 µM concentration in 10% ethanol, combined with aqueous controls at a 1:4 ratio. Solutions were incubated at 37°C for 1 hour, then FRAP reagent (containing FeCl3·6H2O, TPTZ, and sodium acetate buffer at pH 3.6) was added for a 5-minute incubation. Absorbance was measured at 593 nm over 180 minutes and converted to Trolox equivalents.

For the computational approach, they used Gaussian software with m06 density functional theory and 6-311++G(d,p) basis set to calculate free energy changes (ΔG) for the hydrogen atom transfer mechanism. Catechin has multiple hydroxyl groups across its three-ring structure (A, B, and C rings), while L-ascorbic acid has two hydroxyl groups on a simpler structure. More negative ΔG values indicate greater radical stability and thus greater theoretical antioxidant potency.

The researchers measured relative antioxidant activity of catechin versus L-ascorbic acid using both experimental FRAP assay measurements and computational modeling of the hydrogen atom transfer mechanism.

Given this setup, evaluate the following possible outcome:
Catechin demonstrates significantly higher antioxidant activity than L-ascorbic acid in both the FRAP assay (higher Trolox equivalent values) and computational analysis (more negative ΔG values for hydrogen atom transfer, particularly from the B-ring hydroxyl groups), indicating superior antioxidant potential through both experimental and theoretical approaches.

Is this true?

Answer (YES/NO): YES